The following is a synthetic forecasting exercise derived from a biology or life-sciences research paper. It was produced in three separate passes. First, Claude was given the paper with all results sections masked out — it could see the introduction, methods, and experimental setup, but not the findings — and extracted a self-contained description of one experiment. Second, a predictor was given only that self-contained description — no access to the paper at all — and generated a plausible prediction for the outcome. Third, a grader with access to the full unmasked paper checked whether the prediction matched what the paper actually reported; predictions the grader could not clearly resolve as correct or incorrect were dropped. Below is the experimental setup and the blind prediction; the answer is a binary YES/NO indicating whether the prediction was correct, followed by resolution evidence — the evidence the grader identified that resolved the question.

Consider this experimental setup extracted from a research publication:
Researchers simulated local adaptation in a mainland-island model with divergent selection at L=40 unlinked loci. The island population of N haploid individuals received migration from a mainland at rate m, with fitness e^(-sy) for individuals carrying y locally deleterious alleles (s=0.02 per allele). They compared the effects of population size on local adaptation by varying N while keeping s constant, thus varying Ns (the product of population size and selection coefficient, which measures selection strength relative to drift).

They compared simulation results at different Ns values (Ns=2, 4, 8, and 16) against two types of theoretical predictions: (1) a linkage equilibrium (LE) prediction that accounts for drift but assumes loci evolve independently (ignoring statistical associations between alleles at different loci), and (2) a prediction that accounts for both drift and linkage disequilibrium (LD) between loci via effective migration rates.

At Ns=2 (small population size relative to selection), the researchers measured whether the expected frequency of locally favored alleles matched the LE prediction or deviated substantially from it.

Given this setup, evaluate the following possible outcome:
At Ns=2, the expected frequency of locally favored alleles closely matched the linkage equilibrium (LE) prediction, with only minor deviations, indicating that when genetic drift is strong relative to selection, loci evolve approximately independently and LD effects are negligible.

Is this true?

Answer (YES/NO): NO